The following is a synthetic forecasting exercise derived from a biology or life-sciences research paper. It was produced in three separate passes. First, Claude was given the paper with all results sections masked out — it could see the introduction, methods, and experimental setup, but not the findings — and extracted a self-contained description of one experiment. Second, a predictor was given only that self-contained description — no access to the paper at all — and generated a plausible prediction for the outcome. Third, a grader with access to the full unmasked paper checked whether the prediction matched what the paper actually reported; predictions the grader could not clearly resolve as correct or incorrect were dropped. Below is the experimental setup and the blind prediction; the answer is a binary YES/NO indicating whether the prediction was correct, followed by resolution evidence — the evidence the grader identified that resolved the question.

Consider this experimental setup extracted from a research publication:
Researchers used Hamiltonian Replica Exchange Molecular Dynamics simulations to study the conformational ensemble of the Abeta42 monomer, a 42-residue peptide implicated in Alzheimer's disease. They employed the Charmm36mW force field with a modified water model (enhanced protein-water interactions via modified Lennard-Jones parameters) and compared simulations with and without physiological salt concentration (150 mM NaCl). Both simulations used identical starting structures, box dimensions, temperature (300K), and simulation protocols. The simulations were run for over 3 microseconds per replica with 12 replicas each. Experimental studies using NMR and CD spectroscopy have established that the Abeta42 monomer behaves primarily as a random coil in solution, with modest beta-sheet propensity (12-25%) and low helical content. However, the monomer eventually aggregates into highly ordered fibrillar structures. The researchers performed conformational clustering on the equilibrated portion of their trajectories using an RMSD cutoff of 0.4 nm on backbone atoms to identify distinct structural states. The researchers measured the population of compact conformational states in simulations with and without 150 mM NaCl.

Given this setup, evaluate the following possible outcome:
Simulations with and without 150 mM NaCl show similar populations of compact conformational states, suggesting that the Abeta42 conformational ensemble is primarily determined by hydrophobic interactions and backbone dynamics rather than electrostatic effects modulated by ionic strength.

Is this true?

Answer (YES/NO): NO